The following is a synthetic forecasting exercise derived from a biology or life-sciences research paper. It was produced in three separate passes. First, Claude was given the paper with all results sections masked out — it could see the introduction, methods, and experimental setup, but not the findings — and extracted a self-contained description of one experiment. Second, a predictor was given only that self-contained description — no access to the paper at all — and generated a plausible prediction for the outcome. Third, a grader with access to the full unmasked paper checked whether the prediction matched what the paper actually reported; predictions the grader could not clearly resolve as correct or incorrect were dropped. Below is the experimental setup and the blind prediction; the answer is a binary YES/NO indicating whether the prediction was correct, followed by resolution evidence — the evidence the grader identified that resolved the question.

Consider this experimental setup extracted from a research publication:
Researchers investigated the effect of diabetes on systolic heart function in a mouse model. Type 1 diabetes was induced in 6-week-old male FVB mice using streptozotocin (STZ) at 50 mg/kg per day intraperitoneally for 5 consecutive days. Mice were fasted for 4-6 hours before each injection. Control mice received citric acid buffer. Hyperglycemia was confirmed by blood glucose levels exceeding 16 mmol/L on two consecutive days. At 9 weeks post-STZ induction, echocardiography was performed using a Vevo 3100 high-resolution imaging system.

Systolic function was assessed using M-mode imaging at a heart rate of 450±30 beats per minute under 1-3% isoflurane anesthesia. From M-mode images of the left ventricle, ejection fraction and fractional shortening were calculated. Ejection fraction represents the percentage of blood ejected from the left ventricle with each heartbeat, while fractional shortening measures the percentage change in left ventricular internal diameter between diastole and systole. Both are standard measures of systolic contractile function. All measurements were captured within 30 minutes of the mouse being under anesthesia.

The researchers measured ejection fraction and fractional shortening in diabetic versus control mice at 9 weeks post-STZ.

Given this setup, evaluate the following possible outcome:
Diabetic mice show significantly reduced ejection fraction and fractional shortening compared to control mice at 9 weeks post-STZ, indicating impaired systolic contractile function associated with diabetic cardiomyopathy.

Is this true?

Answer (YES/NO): NO